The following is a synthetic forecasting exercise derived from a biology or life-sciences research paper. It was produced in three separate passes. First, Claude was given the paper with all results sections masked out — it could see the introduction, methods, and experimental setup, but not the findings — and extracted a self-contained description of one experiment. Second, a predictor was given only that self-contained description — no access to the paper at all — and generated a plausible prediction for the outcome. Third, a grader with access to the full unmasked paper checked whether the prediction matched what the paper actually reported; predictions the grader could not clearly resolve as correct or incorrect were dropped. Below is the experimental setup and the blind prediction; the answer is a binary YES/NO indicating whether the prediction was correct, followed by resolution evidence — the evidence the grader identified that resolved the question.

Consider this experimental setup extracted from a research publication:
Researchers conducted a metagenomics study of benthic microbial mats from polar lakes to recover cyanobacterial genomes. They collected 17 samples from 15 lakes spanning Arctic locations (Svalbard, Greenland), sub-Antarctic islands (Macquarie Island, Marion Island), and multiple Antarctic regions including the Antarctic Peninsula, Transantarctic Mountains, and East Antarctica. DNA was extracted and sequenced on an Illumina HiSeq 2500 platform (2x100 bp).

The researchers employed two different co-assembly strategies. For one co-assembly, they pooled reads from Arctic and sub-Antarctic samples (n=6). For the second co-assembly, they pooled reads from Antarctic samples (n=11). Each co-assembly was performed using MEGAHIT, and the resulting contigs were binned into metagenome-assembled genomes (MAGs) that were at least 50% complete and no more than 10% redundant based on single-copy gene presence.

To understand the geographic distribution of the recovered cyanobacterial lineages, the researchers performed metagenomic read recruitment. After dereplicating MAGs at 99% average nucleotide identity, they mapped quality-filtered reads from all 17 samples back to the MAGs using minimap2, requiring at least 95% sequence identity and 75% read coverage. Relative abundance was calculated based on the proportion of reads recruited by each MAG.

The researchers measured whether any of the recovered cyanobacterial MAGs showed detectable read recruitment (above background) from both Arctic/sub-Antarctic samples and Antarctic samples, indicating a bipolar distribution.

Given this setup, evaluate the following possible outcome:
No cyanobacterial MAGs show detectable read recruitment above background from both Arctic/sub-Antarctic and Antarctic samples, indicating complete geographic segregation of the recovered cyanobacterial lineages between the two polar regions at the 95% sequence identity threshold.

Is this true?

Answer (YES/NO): NO